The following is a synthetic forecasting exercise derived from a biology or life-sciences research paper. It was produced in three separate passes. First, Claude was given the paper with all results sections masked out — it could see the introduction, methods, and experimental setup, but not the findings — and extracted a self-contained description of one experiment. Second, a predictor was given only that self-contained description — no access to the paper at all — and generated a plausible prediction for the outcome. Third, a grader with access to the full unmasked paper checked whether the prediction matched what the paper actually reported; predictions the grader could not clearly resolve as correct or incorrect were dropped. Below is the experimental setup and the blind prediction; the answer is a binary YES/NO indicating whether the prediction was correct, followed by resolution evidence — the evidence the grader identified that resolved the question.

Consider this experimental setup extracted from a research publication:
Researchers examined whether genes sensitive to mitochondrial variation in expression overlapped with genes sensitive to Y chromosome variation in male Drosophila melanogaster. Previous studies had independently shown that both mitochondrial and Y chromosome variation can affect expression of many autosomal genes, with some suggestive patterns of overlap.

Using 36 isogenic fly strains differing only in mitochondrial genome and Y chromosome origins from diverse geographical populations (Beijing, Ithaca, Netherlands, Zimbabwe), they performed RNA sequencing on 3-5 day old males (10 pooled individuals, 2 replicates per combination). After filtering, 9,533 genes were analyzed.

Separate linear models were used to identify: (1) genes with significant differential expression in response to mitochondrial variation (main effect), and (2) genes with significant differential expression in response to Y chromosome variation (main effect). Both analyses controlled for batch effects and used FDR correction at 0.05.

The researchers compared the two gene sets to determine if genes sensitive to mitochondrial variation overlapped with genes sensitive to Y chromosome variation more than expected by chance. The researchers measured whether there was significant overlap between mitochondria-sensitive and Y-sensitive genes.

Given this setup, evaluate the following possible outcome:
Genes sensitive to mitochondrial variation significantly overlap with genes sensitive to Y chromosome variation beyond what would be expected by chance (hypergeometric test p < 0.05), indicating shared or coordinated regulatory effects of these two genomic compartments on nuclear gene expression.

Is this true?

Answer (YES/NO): NO